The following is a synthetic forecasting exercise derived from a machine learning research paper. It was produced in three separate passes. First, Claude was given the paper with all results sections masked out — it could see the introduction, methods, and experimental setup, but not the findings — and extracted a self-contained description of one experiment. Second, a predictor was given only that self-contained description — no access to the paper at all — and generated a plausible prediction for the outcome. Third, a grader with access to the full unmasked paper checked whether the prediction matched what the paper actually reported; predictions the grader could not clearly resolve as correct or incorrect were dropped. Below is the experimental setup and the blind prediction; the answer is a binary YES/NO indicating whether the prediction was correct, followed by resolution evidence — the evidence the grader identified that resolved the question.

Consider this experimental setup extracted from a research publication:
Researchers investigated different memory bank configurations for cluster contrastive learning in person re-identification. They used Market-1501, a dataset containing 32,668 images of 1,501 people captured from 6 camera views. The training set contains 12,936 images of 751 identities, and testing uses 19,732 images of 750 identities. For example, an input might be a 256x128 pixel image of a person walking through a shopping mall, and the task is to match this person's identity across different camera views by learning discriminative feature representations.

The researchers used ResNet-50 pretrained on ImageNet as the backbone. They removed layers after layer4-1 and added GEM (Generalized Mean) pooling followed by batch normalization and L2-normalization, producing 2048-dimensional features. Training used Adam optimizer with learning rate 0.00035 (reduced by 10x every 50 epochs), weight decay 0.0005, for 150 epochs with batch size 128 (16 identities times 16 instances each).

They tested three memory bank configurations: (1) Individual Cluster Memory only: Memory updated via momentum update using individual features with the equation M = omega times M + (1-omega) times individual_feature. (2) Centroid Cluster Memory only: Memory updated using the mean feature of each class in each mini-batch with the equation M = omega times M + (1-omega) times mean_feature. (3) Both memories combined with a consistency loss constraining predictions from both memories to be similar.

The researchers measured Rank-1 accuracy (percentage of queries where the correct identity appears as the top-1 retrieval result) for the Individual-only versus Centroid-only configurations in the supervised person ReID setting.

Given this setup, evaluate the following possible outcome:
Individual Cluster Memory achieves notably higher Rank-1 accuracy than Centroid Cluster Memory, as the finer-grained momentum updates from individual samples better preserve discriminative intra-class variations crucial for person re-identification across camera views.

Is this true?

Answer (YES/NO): NO